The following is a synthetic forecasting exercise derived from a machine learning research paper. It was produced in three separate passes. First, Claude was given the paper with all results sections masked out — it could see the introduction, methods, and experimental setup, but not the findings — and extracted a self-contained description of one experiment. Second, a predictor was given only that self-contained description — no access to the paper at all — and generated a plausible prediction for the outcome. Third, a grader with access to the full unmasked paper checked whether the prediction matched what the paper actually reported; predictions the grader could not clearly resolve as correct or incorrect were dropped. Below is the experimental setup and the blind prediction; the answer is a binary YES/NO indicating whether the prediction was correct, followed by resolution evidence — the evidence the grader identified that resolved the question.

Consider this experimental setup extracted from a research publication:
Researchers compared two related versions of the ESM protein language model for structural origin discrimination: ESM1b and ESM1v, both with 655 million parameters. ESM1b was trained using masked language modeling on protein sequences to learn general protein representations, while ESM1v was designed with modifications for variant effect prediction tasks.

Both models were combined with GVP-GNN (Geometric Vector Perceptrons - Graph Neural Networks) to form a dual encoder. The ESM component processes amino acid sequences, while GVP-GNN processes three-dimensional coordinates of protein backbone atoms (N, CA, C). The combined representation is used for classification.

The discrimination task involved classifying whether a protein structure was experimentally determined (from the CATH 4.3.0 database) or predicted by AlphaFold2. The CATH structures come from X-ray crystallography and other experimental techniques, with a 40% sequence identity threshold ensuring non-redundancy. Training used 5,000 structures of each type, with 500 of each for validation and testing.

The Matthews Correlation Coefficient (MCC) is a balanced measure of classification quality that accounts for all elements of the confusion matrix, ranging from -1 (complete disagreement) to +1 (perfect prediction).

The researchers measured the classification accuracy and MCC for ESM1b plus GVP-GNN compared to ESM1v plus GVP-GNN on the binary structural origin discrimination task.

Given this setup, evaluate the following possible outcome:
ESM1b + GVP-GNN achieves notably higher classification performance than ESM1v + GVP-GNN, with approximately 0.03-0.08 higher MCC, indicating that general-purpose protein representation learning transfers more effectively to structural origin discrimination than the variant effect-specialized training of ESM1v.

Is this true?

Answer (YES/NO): NO